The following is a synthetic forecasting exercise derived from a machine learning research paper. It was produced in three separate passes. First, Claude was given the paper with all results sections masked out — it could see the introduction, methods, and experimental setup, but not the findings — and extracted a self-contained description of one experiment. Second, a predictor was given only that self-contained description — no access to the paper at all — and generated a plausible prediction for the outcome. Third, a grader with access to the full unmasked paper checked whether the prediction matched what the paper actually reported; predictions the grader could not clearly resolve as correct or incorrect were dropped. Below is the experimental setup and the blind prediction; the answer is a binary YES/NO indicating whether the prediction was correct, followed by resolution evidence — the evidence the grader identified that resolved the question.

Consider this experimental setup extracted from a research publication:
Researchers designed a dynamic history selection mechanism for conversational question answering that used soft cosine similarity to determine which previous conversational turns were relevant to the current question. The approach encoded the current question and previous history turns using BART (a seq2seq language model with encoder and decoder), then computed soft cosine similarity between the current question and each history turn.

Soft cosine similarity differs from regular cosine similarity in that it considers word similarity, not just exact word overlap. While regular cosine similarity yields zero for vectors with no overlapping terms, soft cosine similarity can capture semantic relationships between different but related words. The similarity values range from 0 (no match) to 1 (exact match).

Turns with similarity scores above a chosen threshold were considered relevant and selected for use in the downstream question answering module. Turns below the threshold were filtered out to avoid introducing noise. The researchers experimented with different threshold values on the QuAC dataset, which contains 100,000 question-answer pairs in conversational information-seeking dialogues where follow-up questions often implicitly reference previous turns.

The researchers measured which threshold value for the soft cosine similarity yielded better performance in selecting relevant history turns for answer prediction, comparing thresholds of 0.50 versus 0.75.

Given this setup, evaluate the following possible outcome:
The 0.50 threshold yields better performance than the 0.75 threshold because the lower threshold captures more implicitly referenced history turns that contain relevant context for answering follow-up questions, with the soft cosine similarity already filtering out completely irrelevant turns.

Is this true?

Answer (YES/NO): NO